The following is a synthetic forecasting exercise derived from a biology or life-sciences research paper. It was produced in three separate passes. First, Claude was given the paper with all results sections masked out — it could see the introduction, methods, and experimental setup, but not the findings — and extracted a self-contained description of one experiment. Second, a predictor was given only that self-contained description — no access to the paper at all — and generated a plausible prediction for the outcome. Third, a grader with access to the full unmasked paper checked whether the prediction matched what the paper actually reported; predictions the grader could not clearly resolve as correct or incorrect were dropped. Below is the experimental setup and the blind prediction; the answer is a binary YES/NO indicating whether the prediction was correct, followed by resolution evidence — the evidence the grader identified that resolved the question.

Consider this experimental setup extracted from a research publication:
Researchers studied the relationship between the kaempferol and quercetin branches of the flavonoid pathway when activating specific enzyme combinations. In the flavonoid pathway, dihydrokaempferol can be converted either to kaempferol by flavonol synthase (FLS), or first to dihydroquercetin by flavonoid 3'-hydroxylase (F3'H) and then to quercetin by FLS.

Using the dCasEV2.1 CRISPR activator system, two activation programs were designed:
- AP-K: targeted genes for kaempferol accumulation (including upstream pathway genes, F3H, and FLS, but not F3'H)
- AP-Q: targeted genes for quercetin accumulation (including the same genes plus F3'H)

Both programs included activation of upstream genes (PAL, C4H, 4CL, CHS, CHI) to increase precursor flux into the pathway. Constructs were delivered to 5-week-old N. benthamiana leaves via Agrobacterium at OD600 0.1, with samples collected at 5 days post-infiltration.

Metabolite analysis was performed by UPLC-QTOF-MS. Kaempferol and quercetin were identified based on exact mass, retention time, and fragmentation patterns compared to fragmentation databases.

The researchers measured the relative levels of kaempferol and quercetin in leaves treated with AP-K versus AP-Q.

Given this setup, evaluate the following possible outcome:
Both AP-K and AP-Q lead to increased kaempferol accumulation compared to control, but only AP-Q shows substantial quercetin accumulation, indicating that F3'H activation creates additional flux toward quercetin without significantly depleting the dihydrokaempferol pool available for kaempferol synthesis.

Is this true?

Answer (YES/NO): NO